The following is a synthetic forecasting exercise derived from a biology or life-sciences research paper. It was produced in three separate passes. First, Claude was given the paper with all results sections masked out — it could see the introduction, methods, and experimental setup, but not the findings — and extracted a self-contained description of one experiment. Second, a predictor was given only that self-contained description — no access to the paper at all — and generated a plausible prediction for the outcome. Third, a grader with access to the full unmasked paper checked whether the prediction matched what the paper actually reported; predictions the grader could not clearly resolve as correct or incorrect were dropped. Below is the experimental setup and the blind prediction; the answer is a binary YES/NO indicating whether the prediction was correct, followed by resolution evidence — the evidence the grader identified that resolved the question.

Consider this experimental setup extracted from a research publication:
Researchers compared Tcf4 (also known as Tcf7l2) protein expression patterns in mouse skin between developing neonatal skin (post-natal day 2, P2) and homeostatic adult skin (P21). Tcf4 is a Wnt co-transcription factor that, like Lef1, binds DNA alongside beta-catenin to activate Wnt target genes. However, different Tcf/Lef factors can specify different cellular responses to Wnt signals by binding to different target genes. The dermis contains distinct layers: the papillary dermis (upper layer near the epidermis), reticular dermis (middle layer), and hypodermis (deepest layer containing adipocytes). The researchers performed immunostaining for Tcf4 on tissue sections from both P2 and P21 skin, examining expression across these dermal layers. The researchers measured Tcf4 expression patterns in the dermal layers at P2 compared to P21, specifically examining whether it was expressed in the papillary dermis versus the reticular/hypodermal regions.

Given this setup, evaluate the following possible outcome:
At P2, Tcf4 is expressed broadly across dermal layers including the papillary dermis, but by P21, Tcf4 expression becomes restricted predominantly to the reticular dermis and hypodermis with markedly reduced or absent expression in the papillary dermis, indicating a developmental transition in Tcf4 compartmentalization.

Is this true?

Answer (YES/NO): NO